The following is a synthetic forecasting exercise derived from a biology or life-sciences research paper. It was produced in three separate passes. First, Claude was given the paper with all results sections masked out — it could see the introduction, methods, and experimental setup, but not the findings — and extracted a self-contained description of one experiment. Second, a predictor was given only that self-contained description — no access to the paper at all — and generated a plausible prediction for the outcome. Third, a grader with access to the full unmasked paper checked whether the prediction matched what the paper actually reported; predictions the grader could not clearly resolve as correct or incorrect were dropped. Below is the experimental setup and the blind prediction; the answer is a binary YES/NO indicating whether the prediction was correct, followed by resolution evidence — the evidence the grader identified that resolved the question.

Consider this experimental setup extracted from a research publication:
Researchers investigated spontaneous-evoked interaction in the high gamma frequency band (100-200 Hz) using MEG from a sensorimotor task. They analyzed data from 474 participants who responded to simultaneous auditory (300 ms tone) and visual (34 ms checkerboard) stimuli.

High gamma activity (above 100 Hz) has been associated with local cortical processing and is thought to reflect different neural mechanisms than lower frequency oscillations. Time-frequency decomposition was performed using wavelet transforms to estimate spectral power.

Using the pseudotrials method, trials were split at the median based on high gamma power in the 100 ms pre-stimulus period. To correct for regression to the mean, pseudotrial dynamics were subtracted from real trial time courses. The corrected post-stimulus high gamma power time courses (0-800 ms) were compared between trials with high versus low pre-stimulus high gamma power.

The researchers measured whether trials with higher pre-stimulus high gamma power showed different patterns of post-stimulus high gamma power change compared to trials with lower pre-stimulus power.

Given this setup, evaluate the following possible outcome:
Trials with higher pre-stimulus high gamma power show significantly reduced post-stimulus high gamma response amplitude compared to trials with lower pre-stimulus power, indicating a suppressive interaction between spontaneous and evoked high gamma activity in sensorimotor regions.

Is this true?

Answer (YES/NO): NO